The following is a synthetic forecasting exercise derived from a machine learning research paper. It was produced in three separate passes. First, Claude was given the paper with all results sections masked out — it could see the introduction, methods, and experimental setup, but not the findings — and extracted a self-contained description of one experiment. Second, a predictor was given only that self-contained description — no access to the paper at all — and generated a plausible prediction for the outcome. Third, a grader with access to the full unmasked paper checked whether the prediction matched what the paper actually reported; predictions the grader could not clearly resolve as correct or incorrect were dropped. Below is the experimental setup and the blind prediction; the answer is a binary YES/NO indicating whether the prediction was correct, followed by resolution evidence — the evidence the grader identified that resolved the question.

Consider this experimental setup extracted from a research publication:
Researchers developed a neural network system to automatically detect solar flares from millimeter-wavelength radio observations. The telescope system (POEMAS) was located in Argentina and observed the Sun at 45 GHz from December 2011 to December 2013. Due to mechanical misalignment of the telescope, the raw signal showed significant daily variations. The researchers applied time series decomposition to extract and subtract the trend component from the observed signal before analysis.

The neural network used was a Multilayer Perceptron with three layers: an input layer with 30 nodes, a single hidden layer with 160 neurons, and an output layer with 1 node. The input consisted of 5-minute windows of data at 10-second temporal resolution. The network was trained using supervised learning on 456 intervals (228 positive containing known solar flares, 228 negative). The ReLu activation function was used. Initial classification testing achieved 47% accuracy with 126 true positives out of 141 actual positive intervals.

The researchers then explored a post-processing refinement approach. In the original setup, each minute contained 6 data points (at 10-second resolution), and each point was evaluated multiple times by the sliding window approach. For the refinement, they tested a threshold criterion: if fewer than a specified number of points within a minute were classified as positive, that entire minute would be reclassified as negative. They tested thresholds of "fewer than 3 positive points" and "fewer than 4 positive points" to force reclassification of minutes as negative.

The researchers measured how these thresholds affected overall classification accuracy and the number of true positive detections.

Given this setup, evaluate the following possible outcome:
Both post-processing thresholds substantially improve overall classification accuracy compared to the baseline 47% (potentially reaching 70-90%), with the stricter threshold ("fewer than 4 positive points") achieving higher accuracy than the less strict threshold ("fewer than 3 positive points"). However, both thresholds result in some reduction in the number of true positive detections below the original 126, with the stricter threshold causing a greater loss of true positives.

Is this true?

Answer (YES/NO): NO